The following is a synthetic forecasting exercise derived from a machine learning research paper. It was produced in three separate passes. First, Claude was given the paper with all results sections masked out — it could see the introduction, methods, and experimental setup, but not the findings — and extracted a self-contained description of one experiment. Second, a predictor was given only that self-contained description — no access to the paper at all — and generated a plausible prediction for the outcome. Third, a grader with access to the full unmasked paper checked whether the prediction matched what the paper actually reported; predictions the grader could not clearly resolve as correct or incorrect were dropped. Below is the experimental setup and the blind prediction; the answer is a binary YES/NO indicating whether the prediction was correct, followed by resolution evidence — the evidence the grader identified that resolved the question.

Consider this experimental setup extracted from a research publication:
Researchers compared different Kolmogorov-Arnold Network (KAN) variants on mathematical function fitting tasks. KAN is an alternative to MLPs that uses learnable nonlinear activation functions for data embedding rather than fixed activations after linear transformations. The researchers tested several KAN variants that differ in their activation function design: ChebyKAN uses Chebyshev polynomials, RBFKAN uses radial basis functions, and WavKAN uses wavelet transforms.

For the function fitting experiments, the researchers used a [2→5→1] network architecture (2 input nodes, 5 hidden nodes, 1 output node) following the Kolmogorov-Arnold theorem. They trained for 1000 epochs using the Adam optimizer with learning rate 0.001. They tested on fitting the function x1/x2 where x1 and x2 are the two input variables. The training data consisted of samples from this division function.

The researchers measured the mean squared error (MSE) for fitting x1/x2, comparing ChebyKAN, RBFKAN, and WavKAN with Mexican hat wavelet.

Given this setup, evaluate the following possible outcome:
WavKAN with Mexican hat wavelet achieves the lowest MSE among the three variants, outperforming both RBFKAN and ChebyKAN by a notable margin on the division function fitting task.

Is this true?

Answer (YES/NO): YES